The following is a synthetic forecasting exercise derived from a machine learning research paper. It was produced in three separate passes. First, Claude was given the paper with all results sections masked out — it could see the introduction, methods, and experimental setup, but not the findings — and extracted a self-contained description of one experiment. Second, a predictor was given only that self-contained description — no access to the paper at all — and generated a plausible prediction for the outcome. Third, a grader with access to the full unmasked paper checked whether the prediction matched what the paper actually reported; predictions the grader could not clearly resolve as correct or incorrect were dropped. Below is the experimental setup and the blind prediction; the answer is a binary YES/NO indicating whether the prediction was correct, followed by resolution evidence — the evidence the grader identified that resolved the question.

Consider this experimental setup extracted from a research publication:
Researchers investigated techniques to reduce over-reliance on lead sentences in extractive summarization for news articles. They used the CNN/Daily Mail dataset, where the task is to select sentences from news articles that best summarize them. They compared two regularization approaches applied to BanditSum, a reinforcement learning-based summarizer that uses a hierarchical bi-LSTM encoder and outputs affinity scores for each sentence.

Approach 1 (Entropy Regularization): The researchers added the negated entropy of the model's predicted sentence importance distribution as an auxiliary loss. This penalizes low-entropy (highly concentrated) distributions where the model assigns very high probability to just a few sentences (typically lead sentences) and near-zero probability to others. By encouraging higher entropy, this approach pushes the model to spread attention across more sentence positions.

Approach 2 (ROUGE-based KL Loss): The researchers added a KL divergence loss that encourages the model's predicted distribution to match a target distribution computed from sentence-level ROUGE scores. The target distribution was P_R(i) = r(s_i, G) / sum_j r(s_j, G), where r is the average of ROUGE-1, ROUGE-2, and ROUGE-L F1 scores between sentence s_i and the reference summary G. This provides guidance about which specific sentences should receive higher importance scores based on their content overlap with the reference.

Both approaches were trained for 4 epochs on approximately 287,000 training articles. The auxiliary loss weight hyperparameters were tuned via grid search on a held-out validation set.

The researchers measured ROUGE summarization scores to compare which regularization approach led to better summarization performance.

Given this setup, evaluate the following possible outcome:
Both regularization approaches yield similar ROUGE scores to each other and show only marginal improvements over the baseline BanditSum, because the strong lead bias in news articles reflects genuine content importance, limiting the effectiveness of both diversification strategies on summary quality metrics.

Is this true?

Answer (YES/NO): NO